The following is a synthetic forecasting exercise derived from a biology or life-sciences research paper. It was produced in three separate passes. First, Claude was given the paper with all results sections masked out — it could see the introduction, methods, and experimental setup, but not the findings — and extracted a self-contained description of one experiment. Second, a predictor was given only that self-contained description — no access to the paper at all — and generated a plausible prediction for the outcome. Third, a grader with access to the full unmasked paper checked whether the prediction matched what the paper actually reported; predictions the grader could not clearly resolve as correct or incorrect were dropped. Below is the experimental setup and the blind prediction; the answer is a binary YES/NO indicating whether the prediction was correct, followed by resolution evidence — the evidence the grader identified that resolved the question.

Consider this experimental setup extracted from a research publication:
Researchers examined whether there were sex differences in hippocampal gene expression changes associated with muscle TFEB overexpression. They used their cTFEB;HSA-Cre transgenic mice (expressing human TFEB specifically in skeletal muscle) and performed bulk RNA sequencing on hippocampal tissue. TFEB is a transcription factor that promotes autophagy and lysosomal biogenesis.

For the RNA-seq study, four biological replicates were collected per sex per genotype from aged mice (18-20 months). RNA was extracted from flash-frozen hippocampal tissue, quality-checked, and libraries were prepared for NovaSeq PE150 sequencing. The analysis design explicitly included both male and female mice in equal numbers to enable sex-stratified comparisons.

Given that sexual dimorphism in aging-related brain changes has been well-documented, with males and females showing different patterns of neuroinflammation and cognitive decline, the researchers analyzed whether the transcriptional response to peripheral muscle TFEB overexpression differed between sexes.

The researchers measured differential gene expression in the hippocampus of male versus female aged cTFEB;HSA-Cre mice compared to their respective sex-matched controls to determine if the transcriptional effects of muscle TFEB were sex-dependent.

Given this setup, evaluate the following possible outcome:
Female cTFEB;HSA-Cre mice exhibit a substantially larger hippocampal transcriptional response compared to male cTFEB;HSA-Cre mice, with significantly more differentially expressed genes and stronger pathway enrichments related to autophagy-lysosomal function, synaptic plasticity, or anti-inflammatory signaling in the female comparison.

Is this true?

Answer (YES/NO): YES